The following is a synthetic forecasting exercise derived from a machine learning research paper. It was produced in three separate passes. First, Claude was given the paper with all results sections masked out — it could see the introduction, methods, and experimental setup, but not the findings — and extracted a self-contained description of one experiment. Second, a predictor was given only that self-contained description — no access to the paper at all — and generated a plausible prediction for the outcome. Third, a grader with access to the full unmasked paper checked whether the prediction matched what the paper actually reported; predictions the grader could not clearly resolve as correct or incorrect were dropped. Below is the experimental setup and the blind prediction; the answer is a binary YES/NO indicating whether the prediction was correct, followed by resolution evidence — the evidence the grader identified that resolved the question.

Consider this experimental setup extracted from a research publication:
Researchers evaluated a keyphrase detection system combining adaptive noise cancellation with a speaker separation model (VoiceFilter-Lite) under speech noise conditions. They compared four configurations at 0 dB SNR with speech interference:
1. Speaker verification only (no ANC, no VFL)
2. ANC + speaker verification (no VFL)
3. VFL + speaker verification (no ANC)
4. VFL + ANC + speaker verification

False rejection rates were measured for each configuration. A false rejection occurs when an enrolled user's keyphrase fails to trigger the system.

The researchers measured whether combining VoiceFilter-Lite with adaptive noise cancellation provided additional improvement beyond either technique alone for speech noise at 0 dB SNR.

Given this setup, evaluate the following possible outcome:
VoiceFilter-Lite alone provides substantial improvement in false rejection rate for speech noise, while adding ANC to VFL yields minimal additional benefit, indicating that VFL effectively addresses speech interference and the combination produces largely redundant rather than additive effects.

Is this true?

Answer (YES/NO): NO